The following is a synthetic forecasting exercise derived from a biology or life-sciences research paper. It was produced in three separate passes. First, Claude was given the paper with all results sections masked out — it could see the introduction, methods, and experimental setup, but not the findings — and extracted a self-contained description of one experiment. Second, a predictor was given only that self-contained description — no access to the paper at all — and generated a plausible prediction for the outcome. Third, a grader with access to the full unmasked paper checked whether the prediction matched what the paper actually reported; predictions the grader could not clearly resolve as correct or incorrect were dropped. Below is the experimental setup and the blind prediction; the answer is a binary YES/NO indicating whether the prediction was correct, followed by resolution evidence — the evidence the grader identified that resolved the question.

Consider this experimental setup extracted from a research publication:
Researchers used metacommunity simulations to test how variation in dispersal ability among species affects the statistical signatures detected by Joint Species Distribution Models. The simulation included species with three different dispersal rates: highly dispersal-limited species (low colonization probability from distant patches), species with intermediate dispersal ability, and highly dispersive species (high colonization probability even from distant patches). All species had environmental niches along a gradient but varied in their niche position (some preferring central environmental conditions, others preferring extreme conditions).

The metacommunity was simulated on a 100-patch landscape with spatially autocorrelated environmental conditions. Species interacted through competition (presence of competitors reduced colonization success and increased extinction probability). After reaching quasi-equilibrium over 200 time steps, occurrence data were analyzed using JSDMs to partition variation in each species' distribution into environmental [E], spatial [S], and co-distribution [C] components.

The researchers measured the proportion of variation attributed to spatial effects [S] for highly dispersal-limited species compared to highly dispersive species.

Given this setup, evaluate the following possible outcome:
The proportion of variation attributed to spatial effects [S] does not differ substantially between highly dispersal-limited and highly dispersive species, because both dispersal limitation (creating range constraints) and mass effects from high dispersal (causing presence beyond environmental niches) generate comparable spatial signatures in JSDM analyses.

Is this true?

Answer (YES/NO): NO